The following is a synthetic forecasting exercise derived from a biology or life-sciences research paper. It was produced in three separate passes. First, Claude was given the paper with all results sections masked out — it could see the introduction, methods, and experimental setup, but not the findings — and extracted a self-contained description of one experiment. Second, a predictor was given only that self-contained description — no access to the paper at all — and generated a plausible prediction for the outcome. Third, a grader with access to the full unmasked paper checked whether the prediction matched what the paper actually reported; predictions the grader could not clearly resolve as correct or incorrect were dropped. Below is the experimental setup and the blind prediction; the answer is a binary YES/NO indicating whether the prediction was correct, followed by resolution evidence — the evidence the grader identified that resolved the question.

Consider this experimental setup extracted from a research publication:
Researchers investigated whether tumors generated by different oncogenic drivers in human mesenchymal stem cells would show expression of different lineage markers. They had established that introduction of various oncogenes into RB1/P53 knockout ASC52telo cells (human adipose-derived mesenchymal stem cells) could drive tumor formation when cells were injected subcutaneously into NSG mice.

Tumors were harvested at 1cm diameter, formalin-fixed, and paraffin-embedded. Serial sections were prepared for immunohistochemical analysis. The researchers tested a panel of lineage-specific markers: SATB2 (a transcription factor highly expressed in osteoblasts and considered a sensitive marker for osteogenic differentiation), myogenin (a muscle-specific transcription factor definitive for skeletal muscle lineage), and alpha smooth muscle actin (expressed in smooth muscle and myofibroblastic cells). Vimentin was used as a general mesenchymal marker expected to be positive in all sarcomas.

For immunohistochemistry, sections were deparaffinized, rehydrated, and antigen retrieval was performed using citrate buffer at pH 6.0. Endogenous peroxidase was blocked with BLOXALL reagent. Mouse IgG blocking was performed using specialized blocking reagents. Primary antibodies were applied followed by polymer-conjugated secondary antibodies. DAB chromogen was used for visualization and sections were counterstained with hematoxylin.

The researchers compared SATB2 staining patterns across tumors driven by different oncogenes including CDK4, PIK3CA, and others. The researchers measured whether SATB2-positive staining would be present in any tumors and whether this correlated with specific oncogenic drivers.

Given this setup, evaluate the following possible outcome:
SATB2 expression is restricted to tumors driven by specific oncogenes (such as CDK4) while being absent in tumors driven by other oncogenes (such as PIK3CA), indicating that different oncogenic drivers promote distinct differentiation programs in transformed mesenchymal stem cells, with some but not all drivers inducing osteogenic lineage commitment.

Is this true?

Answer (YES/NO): NO